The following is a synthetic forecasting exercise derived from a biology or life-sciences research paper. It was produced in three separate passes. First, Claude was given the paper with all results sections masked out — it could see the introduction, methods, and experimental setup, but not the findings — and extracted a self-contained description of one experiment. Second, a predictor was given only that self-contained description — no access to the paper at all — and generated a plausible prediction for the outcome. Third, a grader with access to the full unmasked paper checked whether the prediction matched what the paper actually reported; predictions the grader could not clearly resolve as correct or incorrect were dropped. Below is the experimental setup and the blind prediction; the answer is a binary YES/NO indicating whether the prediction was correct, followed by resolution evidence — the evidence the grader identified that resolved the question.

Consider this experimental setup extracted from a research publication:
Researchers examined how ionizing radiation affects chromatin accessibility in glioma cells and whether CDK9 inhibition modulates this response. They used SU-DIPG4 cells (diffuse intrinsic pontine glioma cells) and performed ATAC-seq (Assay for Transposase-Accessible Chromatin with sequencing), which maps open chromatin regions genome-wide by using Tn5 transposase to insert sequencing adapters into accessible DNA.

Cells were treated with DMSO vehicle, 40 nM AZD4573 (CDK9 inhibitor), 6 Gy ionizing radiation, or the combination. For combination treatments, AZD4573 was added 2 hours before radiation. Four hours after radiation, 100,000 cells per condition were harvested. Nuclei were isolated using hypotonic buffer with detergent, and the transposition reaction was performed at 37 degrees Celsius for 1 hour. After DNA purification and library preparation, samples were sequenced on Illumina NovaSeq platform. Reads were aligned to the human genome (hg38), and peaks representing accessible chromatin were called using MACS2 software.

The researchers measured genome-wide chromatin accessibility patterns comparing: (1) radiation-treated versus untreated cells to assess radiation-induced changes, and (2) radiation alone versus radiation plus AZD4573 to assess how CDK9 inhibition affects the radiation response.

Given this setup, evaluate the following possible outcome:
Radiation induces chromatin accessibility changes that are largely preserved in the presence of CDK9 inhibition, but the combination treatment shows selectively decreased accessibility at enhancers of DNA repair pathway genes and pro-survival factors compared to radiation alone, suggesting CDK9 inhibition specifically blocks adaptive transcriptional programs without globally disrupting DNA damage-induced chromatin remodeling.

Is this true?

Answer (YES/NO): NO